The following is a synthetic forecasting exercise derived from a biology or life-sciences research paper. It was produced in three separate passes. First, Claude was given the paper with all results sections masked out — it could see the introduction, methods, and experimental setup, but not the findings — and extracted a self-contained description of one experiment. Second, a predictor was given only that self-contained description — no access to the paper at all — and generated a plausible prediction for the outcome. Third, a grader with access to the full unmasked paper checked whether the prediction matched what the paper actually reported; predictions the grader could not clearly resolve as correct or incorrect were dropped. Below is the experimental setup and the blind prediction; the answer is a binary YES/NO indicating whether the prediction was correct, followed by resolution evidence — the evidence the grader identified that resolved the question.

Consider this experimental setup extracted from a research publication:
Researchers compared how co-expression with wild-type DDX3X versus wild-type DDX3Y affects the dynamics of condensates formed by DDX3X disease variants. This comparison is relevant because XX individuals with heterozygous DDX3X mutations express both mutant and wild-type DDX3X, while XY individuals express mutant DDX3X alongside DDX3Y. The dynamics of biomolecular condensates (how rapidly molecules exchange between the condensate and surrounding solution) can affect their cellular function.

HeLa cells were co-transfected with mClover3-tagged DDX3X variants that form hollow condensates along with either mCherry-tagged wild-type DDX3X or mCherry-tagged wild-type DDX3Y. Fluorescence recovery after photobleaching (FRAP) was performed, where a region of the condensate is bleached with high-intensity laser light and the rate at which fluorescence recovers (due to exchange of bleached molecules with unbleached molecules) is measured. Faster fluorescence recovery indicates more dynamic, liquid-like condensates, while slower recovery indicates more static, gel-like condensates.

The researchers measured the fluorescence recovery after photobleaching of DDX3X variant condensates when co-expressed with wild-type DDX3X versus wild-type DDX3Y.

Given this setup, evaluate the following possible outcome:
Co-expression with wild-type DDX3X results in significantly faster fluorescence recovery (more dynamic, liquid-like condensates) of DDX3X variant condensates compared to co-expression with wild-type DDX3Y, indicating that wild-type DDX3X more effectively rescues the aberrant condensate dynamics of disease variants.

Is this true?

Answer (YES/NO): YES